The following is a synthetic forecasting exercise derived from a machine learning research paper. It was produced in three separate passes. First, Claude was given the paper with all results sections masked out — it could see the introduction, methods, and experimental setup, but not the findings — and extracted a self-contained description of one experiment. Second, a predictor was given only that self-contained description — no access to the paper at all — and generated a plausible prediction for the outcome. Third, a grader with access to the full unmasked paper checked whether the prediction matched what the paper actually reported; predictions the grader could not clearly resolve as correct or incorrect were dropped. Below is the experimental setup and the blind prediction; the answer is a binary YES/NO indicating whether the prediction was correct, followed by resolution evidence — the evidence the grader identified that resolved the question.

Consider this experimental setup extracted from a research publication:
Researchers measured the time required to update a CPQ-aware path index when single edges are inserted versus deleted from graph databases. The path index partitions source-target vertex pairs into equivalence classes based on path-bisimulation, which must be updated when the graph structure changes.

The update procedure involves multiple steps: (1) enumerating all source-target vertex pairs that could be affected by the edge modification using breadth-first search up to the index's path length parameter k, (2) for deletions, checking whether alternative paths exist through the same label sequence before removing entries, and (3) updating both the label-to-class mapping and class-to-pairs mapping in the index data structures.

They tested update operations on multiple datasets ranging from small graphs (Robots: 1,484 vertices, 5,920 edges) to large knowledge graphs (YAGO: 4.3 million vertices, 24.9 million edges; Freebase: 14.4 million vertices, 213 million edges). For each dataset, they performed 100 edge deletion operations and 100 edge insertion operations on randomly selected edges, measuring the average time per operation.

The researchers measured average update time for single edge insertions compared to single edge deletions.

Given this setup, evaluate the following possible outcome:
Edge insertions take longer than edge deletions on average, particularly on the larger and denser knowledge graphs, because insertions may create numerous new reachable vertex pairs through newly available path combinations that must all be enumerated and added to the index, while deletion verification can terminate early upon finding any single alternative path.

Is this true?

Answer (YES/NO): NO